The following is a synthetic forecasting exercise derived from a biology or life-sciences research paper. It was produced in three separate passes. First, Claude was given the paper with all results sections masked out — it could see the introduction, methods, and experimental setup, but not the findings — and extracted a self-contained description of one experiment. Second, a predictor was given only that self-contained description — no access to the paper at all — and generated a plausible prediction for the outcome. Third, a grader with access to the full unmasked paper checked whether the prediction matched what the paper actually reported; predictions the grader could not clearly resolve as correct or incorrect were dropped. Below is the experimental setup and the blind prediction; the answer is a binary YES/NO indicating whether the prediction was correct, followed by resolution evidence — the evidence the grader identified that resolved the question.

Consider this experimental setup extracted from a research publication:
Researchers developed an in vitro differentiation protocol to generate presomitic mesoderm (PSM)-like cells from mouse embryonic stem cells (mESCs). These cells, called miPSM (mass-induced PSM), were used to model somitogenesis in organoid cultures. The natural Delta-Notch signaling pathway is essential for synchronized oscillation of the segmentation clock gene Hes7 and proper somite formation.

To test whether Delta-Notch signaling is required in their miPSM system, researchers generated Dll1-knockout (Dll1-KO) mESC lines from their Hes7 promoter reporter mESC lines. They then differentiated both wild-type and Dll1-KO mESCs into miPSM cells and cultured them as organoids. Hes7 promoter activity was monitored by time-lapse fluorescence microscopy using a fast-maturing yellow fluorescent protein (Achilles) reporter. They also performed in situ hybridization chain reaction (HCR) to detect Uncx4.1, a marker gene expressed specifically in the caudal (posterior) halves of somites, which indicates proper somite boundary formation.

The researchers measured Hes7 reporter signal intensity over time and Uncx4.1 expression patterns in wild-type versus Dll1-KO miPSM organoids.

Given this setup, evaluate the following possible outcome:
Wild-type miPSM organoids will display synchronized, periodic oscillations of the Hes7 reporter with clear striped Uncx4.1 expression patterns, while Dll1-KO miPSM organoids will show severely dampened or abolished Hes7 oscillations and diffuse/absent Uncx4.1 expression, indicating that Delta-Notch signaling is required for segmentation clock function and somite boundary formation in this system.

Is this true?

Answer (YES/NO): YES